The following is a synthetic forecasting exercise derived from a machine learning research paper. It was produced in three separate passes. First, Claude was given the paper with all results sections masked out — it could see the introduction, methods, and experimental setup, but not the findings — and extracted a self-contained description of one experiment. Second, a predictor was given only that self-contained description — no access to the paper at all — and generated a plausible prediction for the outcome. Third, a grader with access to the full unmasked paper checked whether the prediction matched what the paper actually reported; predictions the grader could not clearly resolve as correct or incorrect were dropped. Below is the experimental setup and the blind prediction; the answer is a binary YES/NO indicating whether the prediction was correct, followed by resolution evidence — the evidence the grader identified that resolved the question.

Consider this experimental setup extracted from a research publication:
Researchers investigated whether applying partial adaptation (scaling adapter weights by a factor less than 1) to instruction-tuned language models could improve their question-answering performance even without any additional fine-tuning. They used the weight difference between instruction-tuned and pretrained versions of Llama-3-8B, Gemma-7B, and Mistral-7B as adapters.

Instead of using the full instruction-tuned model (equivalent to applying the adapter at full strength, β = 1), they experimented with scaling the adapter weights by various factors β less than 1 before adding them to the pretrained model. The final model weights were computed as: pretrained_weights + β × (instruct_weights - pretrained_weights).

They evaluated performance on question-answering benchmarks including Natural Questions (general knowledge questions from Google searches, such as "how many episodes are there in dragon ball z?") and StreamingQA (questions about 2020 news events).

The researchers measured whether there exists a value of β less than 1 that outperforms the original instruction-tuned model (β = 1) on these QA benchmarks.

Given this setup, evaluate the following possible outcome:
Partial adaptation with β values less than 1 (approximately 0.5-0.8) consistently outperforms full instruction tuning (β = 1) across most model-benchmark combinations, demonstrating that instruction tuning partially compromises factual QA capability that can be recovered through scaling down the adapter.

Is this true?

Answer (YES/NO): NO